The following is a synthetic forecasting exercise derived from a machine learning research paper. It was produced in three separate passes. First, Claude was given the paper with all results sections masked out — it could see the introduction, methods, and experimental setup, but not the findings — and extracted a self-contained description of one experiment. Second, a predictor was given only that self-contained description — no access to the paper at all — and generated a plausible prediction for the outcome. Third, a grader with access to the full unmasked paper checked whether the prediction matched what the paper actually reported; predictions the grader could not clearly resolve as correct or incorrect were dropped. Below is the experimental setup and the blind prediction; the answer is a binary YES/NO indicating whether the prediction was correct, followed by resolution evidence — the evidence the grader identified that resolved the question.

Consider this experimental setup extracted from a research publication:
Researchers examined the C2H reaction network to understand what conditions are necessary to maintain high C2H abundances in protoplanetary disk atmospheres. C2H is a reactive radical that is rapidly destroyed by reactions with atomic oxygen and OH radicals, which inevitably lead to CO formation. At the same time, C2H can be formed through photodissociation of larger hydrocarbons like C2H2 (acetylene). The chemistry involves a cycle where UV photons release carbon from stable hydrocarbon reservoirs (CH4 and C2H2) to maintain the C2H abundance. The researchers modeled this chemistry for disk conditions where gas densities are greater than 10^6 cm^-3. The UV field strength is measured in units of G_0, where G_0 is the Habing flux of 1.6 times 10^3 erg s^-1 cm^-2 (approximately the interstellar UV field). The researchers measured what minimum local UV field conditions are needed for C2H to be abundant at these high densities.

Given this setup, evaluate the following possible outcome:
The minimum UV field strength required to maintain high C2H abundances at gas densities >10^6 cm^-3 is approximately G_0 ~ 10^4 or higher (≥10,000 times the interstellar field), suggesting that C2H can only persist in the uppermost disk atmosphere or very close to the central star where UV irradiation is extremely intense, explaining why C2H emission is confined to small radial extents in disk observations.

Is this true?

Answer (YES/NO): NO